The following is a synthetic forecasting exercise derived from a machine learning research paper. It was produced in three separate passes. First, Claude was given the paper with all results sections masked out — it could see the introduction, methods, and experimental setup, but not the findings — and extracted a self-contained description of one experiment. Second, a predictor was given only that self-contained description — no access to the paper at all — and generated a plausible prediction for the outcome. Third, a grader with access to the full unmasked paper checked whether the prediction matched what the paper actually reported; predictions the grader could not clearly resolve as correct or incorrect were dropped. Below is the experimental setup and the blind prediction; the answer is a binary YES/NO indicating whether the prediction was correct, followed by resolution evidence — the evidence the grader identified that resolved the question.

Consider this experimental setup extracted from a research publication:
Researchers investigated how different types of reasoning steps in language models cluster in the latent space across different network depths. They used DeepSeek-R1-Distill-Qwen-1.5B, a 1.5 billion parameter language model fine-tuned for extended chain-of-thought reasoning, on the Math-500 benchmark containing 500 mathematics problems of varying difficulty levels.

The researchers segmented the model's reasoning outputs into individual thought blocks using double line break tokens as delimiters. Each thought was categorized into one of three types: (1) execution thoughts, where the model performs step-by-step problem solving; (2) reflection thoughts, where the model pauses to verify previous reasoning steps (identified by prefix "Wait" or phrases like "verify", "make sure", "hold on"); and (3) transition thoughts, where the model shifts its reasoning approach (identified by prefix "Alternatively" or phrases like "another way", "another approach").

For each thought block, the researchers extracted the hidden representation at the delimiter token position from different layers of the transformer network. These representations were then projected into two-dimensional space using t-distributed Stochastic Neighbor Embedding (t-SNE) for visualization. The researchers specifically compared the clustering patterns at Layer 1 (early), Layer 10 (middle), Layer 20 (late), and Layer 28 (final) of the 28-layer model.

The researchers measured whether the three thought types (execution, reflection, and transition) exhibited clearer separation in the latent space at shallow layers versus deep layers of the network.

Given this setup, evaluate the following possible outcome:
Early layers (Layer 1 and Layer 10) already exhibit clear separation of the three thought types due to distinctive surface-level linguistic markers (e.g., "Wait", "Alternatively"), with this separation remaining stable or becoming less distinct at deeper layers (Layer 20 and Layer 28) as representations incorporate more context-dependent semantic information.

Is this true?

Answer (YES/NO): NO